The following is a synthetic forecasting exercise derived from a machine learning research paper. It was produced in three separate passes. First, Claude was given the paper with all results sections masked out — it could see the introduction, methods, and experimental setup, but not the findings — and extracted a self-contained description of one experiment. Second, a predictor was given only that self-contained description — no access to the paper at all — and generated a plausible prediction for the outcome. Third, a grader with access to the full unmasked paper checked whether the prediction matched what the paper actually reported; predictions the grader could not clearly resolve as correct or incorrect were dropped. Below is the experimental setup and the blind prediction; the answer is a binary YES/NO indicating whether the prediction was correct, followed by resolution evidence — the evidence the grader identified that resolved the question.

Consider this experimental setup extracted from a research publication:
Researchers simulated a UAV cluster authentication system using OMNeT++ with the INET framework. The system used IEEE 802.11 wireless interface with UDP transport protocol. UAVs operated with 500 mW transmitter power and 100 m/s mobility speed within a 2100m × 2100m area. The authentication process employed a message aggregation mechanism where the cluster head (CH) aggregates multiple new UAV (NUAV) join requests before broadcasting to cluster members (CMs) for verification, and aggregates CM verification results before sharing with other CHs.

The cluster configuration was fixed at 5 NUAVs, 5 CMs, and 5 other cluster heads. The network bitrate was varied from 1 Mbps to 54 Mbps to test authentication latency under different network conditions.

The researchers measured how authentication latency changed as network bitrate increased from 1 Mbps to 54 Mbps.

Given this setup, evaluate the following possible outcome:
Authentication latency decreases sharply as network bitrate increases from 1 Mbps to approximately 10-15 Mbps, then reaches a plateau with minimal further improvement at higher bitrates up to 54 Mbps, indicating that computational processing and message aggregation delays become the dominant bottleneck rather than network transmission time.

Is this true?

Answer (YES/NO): NO